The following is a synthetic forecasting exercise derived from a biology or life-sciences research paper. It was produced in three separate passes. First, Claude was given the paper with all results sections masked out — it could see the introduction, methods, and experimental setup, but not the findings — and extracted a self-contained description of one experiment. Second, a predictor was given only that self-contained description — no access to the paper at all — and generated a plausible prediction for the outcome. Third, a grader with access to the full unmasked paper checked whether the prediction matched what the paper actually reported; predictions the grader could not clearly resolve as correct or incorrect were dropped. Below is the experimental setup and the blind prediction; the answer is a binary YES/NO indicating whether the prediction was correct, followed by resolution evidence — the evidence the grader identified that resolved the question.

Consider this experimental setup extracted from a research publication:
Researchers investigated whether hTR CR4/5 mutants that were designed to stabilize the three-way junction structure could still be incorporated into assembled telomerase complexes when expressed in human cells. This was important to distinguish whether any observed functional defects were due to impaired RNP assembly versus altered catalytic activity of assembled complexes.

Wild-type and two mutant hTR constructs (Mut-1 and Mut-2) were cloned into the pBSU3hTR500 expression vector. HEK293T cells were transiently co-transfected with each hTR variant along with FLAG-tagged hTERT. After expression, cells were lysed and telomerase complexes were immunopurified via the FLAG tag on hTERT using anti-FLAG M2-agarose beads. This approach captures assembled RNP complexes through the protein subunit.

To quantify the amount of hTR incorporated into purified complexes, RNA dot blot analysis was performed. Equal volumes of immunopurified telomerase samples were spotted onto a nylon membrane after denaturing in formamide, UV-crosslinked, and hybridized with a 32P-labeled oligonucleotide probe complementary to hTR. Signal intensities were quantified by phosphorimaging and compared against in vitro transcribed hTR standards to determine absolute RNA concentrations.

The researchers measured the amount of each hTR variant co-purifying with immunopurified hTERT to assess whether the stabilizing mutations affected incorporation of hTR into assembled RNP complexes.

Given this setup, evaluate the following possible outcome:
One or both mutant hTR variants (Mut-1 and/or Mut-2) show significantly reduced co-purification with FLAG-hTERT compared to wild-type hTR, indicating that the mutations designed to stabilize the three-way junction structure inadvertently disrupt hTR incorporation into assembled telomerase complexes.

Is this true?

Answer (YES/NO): YES